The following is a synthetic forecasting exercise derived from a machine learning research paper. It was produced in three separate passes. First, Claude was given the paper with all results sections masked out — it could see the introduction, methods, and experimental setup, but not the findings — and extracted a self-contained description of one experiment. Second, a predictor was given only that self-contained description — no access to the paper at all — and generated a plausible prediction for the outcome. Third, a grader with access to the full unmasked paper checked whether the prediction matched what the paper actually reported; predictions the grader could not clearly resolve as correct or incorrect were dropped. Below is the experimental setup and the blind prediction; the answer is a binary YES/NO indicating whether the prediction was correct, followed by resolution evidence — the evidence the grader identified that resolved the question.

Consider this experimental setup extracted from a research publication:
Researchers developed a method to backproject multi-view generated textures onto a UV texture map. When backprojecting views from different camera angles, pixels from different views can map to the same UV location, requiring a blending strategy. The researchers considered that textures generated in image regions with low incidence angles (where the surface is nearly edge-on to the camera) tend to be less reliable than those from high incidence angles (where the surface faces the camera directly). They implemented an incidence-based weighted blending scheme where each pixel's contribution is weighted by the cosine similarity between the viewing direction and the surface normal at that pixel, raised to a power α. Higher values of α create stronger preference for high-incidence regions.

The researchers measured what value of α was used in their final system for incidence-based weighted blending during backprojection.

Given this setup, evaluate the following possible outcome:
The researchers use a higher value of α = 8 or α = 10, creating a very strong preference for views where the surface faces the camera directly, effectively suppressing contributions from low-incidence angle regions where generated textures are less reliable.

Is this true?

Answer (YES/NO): NO